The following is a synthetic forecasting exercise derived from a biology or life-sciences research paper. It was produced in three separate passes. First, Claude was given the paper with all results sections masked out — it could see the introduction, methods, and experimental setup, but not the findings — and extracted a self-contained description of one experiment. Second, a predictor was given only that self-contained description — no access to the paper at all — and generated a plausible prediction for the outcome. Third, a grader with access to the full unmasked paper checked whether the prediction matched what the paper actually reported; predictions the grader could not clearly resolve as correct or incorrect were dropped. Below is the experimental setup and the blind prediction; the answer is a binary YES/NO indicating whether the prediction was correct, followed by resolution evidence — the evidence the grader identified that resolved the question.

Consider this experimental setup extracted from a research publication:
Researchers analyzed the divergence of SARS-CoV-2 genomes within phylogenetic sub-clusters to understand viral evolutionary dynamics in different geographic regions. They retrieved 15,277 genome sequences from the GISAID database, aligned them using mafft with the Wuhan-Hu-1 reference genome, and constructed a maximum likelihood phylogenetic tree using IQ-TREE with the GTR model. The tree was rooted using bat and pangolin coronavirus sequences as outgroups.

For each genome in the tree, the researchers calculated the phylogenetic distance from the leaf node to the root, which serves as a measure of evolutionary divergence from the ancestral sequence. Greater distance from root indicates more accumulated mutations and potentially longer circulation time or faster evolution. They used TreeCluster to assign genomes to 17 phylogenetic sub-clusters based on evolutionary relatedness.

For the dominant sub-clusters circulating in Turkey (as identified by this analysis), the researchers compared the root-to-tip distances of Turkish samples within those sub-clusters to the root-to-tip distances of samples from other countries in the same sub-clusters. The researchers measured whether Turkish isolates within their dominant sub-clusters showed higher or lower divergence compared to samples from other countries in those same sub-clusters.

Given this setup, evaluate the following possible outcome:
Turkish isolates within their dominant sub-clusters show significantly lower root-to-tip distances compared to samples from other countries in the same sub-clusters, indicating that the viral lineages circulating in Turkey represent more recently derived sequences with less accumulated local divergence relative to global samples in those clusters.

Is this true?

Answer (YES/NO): NO